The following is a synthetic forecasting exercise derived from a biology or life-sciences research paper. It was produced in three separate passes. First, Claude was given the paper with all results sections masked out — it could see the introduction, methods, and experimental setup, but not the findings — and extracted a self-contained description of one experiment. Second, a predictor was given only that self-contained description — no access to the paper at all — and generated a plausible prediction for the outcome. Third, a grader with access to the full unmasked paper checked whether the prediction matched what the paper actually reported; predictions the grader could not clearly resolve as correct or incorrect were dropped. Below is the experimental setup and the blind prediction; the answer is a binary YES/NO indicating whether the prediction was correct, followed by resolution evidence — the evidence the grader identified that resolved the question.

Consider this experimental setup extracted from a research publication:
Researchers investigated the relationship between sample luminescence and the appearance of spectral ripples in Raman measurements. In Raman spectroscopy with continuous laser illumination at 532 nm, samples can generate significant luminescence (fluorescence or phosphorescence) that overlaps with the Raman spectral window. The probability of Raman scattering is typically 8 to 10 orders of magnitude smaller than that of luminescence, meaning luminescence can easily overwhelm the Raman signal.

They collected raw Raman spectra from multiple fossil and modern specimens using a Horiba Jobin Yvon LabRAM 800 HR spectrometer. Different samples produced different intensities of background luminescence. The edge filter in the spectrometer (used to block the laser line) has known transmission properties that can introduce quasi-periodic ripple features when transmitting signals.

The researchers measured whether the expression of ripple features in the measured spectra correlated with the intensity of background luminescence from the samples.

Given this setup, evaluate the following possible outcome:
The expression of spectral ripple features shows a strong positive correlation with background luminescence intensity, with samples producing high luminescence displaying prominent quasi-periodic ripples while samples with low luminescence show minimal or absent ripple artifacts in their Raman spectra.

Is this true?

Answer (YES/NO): YES